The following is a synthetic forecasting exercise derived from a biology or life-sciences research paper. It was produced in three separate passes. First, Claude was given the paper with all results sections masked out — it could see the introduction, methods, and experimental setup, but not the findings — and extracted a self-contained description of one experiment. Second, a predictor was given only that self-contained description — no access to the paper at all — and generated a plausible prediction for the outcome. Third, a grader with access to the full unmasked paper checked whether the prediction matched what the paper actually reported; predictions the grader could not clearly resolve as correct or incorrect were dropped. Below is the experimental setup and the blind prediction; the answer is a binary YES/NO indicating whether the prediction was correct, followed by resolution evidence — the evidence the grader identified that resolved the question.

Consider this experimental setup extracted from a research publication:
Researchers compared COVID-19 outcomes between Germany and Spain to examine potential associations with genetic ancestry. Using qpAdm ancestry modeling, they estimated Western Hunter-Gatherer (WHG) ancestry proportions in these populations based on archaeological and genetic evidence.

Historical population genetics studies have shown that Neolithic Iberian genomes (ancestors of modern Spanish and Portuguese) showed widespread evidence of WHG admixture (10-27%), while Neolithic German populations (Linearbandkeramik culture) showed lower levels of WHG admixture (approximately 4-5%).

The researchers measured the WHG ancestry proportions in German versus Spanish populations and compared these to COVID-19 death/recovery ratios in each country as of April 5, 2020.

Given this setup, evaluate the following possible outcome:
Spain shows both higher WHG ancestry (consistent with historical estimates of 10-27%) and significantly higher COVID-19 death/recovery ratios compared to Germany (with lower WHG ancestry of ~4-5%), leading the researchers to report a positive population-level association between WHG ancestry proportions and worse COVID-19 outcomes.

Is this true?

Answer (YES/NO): YES